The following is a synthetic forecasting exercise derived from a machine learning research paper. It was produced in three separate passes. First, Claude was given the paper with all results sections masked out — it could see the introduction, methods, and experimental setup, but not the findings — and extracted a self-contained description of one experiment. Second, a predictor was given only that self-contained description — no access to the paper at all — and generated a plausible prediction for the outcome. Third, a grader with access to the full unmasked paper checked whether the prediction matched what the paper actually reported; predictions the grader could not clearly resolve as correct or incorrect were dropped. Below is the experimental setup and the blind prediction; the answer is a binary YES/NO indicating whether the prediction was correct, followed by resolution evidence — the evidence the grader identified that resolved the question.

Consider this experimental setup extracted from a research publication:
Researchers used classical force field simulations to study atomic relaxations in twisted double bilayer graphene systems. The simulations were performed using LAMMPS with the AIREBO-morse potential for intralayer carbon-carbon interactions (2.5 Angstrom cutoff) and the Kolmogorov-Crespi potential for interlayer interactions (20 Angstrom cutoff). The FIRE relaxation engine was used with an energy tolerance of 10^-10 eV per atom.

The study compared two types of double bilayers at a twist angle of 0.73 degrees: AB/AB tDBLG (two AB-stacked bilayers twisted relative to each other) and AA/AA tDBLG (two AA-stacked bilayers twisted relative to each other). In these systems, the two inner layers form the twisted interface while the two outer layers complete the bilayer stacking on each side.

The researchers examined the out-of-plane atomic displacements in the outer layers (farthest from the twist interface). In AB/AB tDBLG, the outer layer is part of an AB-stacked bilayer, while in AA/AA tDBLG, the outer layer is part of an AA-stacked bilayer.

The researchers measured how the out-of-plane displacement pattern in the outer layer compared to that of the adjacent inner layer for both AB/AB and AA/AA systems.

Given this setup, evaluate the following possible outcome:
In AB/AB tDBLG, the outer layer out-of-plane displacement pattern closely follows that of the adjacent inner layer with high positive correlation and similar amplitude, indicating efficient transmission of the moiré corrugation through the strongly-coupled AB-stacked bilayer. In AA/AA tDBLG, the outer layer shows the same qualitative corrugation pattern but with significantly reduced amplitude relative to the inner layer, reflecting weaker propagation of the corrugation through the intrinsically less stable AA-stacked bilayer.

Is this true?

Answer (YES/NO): NO